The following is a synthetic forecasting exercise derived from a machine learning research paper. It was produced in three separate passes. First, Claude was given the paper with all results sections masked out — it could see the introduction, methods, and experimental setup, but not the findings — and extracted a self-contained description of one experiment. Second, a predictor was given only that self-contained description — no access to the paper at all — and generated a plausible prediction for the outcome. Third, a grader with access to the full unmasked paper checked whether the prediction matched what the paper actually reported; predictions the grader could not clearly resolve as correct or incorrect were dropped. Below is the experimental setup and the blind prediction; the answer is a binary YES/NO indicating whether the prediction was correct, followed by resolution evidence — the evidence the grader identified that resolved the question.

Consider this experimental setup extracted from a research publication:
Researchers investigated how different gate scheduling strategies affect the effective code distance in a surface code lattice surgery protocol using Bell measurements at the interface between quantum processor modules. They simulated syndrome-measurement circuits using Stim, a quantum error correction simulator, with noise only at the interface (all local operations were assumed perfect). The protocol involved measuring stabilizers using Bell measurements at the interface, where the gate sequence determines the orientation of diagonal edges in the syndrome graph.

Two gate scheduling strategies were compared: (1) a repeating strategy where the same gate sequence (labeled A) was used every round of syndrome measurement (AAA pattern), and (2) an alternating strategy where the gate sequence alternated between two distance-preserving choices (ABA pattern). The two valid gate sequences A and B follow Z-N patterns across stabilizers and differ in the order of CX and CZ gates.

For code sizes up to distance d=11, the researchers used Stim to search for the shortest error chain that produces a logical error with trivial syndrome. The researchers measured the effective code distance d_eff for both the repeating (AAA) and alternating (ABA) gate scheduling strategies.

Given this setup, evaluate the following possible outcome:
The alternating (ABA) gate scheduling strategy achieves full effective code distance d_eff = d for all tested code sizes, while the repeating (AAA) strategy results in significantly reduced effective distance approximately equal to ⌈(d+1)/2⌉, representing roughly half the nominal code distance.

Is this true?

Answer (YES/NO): YES